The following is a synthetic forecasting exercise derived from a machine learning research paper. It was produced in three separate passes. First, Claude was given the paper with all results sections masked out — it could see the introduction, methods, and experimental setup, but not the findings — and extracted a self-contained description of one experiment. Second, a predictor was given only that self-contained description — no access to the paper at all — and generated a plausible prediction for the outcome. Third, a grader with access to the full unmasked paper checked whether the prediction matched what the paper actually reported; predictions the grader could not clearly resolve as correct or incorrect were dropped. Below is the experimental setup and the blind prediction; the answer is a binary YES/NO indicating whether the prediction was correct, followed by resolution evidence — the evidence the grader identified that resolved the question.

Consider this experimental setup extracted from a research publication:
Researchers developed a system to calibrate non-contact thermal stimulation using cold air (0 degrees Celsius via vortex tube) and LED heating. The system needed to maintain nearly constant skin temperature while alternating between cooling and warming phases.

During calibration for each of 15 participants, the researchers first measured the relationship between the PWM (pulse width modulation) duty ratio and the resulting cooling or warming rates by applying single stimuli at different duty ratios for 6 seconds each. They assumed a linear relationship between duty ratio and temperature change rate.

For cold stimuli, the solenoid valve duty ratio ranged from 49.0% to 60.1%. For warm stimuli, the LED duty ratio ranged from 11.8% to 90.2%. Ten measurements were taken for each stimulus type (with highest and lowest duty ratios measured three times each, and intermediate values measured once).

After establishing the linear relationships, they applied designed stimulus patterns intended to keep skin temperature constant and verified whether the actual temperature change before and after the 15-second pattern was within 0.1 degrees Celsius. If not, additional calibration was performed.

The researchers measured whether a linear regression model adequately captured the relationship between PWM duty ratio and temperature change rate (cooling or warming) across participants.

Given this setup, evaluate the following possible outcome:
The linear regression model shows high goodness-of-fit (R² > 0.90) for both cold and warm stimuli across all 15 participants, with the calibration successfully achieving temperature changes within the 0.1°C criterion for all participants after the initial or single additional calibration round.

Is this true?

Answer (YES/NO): NO